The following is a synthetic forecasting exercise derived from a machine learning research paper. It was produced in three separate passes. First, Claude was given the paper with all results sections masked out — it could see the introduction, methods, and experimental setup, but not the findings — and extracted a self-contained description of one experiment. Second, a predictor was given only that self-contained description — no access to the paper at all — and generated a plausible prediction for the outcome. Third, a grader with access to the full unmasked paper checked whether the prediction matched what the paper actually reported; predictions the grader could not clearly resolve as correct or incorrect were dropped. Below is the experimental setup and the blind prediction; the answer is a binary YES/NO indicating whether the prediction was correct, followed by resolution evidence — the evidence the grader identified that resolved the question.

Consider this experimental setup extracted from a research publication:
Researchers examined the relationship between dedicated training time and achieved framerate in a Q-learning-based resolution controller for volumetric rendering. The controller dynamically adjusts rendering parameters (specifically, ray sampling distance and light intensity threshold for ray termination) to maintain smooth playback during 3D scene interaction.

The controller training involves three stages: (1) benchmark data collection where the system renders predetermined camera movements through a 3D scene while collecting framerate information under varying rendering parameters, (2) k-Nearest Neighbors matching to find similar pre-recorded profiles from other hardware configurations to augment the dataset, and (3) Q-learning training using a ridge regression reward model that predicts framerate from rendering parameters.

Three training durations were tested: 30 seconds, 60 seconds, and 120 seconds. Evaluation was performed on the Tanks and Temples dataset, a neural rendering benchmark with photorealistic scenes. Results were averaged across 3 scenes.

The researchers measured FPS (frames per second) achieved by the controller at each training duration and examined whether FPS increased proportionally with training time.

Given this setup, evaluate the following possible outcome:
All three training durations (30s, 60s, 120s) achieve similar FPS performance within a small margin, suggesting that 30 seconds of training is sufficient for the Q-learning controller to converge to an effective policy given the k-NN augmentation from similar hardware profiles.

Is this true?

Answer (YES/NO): NO